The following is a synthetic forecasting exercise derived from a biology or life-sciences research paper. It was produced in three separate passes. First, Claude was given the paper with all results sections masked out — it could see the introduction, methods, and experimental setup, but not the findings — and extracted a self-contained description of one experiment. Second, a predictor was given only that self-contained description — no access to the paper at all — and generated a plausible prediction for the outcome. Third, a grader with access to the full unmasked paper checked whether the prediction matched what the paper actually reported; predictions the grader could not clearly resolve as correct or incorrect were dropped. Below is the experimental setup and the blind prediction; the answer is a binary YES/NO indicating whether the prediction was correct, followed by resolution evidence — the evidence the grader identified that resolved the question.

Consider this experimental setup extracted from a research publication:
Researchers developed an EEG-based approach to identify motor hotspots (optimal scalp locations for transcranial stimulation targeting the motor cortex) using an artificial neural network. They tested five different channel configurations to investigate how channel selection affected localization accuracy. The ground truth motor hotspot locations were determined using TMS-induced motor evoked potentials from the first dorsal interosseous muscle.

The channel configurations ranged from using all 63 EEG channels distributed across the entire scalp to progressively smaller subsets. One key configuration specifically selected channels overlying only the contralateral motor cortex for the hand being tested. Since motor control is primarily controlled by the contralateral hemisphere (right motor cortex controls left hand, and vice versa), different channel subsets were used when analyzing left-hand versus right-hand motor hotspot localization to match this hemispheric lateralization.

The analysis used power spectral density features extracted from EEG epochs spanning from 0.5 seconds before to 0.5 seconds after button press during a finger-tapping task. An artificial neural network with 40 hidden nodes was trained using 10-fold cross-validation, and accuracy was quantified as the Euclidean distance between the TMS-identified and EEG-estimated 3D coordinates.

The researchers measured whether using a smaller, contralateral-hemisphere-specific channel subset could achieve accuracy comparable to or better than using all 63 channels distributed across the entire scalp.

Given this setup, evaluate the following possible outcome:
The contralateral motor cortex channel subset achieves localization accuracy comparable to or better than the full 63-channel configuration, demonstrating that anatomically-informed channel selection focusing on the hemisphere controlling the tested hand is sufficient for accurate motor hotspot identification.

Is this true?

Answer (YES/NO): NO